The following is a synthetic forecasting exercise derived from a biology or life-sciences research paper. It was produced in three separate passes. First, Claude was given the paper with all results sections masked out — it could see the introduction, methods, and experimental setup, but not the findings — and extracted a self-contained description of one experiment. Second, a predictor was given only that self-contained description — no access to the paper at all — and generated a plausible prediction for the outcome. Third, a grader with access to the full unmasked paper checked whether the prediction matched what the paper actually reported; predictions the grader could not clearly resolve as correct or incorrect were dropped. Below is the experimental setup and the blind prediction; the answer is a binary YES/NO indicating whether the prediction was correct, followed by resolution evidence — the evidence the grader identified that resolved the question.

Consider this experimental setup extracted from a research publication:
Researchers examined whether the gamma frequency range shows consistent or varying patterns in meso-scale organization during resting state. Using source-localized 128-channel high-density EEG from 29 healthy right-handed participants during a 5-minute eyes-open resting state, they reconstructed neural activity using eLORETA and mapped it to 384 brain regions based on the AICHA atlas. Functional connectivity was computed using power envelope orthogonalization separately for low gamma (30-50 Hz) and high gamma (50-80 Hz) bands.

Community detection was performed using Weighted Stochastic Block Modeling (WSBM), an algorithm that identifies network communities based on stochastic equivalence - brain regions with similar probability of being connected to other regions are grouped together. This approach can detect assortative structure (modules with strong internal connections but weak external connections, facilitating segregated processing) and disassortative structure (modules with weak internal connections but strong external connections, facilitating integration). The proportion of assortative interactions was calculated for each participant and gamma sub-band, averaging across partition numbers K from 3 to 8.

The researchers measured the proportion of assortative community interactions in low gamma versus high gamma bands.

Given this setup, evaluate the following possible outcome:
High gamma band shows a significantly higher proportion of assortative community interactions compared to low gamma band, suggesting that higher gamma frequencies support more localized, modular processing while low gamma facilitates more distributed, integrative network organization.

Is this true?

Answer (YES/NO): NO